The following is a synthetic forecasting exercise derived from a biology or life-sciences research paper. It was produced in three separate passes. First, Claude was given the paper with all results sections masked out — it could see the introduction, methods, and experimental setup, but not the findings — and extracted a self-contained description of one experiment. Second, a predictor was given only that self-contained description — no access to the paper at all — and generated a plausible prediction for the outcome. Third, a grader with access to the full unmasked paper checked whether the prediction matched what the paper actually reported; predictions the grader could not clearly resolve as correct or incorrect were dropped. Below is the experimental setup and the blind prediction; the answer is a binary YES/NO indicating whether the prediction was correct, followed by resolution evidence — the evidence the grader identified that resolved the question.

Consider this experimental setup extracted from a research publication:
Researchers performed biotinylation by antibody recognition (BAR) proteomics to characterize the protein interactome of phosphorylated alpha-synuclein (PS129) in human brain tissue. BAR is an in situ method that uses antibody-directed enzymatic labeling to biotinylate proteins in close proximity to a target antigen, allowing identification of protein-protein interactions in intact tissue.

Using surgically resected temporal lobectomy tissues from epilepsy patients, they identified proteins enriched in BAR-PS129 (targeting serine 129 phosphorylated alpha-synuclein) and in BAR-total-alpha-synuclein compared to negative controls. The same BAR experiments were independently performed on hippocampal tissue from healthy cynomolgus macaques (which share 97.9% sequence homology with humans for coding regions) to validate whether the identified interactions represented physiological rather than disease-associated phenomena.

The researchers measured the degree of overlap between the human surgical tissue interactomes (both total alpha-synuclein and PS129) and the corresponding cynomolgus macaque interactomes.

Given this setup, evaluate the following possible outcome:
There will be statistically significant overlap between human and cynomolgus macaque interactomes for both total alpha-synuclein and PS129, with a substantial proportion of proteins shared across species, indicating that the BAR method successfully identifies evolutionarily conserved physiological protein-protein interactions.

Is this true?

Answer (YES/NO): YES